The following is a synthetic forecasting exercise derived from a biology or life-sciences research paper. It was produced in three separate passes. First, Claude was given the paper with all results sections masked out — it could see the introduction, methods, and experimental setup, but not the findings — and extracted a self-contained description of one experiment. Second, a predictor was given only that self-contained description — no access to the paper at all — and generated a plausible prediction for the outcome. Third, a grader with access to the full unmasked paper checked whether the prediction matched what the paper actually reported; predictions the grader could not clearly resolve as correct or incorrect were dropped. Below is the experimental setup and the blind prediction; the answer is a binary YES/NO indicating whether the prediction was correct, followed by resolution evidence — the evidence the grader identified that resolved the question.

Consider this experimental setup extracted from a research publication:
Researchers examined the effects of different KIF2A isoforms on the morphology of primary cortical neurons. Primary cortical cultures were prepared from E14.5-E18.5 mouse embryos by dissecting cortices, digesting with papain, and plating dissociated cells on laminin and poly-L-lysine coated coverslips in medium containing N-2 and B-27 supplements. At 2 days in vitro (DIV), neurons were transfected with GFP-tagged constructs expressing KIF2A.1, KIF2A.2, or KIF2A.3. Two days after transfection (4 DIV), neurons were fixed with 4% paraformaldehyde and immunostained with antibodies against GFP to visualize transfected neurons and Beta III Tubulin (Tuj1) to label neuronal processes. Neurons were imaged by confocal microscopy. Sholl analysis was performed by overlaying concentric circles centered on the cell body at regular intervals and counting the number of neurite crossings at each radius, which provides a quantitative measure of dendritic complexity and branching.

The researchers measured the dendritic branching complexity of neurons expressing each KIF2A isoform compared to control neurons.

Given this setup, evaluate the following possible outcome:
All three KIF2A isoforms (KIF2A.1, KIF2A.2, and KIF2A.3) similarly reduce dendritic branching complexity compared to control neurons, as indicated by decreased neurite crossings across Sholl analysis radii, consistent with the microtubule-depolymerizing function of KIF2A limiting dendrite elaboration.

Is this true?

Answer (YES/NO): NO